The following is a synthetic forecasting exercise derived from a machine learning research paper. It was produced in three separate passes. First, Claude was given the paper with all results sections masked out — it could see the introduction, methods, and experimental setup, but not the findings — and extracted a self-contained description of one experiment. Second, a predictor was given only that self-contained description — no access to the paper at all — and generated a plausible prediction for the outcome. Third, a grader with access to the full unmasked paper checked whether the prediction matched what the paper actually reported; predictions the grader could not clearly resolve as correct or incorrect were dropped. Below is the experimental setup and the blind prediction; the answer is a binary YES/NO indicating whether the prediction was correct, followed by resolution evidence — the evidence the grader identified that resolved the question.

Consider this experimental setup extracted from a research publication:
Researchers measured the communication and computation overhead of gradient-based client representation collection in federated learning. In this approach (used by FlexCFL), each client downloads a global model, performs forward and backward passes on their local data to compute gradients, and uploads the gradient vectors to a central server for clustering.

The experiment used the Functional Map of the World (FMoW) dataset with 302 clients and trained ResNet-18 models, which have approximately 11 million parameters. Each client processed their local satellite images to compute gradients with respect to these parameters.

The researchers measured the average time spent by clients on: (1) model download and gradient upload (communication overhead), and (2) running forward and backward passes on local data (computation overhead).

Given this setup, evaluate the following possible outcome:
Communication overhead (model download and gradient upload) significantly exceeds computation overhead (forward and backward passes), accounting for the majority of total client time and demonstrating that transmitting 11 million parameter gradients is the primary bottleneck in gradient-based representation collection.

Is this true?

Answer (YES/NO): YES